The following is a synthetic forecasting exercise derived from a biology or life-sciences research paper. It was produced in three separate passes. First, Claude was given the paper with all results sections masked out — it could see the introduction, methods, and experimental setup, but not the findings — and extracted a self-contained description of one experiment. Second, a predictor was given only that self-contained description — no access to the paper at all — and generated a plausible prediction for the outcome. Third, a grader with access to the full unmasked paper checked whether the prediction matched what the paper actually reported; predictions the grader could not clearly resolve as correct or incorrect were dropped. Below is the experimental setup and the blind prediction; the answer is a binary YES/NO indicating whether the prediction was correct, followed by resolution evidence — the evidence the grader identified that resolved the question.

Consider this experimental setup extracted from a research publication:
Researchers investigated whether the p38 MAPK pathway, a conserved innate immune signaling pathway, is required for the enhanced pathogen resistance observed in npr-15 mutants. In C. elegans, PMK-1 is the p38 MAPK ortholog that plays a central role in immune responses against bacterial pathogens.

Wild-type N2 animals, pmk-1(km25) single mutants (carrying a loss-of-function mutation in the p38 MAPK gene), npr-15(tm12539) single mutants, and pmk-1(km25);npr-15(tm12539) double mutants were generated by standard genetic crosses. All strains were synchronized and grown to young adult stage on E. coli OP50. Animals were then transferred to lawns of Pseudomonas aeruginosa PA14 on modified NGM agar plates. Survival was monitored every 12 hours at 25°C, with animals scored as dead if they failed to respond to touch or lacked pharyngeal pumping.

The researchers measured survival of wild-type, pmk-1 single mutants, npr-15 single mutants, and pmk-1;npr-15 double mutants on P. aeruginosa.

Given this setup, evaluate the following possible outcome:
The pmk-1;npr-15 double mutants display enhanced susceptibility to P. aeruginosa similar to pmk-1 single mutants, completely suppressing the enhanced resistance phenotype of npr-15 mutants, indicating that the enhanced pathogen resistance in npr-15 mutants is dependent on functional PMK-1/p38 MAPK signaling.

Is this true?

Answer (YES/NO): NO